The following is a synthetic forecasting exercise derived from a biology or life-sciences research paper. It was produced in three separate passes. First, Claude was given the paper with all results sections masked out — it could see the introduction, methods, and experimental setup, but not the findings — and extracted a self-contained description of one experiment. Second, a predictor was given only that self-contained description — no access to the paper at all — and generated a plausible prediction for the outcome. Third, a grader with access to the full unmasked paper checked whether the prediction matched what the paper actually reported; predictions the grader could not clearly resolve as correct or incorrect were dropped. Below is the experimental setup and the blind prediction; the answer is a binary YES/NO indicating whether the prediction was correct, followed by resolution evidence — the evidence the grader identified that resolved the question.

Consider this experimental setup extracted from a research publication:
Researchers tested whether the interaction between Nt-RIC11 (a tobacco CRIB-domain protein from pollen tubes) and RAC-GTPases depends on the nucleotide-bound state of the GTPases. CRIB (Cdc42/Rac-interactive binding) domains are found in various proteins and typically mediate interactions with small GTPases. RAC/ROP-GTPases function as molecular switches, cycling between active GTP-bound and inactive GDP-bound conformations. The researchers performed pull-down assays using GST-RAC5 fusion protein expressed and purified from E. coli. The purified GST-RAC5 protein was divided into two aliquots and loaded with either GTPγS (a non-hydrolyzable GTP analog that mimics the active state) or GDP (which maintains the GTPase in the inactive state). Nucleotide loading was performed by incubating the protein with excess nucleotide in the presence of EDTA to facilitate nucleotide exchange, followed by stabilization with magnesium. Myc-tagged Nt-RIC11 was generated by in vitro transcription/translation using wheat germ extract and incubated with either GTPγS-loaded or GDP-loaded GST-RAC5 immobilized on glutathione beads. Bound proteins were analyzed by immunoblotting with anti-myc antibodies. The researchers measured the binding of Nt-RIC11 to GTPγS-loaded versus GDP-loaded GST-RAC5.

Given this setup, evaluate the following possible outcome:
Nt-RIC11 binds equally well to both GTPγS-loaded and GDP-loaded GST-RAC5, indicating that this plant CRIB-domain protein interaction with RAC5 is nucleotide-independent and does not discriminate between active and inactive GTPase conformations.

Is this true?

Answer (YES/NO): NO